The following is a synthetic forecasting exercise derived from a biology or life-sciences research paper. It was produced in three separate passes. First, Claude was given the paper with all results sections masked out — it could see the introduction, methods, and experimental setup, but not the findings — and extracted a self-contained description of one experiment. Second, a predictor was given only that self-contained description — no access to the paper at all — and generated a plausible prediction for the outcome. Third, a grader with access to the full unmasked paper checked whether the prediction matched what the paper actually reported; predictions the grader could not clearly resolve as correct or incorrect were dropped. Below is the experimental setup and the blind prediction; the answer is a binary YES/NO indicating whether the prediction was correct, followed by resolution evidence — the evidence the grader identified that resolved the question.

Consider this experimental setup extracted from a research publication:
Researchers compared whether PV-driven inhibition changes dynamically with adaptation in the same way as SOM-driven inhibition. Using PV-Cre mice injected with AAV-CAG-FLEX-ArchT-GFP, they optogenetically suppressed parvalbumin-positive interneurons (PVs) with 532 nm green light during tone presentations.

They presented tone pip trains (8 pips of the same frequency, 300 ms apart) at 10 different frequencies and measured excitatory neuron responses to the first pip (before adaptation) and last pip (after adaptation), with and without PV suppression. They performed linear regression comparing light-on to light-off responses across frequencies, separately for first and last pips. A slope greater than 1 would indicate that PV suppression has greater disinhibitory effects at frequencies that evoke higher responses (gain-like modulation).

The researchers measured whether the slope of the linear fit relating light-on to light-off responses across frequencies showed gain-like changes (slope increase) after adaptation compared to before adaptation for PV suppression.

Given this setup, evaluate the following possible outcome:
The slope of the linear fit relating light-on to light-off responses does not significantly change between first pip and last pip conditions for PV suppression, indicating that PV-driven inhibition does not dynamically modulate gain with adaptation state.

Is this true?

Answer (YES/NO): YES